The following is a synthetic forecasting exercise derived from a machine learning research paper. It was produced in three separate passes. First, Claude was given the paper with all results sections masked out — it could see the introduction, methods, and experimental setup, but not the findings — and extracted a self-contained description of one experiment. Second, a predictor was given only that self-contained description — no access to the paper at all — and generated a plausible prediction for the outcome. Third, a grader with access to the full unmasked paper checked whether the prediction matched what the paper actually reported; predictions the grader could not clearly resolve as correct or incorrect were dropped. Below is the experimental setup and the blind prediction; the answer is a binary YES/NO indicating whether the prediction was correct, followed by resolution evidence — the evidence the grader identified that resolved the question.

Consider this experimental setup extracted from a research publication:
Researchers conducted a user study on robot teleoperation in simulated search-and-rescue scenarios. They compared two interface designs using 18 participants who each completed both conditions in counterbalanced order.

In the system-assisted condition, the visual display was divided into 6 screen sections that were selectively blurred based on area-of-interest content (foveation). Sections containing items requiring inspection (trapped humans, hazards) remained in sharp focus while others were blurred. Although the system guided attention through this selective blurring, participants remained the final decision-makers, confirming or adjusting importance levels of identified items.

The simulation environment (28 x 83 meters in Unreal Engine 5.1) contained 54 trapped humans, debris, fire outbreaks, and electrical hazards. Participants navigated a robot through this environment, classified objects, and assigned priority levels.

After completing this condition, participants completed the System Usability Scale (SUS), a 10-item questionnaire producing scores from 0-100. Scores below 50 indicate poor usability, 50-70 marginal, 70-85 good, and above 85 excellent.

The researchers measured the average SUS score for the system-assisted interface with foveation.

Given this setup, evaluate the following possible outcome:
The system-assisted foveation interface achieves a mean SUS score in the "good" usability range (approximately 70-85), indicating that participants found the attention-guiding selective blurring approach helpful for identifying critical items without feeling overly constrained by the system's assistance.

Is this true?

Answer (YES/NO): YES